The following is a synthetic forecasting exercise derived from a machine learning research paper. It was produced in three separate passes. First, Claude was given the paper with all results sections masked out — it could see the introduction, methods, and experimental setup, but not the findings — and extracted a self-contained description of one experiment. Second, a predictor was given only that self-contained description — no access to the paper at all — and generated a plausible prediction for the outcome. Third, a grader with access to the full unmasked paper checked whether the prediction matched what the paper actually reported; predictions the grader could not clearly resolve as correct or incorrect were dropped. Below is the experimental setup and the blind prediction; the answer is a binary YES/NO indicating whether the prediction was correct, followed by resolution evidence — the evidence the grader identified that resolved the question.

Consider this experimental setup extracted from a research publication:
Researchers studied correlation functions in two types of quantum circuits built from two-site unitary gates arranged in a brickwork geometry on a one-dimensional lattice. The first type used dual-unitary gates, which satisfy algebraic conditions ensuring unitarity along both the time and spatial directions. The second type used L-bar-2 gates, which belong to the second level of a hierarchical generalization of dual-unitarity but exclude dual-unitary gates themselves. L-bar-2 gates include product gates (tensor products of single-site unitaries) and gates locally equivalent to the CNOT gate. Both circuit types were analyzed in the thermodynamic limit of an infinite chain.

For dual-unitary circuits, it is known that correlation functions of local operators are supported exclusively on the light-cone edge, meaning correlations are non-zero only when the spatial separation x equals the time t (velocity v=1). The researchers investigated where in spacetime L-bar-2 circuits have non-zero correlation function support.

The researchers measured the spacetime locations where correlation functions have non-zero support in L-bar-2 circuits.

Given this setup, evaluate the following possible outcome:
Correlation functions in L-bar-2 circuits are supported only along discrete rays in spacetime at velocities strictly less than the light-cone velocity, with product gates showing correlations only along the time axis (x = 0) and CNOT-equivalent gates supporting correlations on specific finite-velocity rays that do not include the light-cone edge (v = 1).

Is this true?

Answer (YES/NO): NO